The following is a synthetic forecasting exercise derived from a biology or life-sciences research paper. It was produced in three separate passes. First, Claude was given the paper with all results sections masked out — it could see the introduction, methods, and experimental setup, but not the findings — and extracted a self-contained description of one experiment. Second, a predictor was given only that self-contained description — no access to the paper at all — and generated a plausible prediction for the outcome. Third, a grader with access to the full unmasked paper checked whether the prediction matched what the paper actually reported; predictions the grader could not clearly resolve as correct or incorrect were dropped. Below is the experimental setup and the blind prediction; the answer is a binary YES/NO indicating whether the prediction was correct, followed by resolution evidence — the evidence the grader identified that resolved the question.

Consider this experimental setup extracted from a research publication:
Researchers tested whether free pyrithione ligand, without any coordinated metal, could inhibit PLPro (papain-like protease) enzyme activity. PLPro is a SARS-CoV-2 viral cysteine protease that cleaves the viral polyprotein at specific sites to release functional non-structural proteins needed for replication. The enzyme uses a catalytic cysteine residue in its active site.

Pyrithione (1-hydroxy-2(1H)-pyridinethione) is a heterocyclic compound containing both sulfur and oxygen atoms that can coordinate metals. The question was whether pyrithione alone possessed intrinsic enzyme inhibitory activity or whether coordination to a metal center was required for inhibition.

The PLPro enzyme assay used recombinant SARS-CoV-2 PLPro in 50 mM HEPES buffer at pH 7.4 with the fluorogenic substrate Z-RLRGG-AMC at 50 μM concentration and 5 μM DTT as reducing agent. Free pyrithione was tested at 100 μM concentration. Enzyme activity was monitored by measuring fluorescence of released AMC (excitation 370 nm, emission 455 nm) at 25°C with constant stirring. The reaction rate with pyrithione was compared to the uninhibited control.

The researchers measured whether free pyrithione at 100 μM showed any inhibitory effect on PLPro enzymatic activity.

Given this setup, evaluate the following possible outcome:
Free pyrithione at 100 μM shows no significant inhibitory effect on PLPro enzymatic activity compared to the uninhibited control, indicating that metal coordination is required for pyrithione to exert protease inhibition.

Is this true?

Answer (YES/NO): YES